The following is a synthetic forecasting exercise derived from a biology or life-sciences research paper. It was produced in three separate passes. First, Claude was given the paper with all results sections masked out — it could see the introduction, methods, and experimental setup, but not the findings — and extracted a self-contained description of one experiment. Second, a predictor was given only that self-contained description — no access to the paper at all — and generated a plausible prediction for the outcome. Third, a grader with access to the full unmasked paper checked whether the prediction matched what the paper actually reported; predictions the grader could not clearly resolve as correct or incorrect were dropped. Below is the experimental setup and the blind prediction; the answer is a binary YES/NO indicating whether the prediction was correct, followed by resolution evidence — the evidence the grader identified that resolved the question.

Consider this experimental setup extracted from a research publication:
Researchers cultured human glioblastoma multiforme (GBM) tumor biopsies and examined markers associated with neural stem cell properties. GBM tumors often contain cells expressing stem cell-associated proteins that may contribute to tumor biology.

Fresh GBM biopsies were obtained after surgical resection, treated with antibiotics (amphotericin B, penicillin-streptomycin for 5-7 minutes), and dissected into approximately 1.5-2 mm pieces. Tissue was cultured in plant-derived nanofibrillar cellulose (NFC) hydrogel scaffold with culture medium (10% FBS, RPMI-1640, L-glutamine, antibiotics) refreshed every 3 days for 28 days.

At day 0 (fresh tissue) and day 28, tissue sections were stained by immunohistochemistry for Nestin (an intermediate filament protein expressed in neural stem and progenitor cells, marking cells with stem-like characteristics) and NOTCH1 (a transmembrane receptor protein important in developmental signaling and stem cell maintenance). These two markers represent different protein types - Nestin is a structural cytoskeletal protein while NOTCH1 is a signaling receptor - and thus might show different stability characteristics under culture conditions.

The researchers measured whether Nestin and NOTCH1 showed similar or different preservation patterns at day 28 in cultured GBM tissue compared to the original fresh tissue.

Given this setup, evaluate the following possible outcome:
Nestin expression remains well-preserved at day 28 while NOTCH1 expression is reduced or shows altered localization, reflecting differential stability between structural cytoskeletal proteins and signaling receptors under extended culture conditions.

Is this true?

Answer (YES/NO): NO